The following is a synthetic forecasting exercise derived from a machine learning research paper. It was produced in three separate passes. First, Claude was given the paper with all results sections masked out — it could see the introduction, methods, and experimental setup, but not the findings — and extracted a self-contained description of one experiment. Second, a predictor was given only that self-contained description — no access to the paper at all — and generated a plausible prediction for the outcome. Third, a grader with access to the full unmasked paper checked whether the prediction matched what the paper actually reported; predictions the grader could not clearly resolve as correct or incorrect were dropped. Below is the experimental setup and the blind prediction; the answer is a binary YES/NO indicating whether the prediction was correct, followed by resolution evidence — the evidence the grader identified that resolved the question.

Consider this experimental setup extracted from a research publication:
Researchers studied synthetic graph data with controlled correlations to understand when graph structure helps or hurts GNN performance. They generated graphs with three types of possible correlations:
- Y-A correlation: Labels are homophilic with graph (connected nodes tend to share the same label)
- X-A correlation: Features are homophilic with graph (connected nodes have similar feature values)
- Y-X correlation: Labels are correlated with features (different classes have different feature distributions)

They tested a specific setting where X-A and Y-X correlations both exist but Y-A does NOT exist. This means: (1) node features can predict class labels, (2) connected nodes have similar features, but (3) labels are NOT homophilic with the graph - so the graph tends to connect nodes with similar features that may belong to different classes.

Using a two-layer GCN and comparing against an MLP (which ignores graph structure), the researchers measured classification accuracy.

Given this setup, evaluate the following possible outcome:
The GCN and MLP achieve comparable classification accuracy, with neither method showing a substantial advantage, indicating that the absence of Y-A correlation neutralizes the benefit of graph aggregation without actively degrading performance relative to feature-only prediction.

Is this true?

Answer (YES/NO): NO